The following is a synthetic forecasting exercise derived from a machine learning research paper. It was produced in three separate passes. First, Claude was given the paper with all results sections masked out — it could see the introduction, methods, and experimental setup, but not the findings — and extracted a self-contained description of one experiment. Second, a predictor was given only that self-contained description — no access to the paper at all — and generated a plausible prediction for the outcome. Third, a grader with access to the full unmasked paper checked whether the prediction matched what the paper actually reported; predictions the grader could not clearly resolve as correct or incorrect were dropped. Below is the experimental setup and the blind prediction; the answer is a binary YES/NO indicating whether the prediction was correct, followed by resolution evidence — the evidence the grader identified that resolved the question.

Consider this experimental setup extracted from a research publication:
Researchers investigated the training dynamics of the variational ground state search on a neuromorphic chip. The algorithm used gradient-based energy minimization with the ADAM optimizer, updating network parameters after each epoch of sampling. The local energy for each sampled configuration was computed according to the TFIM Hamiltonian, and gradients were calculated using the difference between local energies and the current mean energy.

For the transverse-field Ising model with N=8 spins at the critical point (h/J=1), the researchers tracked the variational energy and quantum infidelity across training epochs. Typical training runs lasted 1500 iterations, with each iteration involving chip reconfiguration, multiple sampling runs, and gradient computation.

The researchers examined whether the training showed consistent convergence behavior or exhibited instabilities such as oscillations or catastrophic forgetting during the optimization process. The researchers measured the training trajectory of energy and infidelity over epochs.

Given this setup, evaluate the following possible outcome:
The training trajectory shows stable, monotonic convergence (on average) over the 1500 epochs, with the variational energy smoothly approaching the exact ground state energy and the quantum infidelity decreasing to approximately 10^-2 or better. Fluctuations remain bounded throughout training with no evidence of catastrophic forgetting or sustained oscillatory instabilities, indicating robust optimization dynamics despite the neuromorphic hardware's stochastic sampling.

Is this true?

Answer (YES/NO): YES